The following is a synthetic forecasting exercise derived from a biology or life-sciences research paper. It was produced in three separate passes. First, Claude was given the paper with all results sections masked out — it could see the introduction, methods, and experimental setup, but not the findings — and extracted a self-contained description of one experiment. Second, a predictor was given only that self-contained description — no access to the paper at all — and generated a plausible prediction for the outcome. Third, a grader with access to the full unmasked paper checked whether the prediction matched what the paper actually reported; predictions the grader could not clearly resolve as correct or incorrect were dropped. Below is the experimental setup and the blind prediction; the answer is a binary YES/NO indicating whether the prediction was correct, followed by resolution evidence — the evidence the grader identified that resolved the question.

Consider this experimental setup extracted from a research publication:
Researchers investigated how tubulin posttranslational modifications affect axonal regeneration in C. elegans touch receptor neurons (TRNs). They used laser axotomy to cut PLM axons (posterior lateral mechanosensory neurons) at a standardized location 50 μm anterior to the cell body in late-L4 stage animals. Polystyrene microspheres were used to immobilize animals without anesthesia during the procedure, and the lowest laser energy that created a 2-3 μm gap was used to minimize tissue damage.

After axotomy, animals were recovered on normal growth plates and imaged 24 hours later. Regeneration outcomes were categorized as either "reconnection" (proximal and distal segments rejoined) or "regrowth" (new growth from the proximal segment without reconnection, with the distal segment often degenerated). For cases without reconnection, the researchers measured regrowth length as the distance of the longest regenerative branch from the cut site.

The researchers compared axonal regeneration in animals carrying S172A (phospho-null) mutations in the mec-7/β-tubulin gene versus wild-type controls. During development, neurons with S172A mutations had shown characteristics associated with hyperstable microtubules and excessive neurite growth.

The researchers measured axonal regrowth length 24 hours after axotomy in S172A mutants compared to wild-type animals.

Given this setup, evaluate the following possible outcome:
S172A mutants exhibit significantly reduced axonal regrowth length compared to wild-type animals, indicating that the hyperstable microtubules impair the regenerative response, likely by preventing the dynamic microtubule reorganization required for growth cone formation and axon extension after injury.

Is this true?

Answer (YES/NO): YES